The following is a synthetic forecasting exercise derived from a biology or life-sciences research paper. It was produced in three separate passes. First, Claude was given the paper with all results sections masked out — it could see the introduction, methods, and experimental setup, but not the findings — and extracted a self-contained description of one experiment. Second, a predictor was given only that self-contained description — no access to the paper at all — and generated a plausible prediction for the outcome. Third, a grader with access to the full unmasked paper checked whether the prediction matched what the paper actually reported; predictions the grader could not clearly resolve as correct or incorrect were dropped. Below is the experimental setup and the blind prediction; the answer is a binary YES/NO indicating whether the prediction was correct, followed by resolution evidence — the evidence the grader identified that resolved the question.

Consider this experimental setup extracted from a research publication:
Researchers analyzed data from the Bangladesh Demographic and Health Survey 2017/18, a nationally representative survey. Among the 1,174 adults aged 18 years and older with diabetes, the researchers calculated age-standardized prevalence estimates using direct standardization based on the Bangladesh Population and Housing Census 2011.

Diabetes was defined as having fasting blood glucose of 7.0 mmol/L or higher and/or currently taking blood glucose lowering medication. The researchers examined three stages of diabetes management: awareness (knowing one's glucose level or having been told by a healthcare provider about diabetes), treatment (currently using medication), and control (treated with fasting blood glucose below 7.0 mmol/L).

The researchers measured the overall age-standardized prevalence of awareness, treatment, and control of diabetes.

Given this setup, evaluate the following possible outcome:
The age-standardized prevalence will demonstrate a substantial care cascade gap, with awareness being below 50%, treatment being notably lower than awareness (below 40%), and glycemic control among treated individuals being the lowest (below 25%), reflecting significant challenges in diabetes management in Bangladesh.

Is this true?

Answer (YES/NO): NO